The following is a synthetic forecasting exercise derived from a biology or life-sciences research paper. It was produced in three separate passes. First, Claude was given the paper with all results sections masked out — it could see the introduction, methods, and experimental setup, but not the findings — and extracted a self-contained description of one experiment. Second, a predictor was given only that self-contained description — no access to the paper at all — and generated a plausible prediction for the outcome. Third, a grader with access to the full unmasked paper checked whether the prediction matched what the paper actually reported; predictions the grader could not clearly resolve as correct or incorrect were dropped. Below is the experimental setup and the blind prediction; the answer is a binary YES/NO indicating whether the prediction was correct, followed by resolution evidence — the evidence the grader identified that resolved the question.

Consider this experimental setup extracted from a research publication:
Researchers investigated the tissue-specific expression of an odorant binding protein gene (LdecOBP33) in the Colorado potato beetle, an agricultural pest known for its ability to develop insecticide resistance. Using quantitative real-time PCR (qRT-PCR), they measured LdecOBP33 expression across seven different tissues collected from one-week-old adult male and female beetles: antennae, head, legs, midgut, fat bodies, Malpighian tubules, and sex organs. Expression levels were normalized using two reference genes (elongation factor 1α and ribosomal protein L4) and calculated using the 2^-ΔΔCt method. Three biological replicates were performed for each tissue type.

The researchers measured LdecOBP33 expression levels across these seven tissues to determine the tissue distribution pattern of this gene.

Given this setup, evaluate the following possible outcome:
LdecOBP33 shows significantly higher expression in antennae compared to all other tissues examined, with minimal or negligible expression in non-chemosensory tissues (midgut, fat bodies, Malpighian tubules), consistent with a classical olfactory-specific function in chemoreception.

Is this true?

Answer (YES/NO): YES